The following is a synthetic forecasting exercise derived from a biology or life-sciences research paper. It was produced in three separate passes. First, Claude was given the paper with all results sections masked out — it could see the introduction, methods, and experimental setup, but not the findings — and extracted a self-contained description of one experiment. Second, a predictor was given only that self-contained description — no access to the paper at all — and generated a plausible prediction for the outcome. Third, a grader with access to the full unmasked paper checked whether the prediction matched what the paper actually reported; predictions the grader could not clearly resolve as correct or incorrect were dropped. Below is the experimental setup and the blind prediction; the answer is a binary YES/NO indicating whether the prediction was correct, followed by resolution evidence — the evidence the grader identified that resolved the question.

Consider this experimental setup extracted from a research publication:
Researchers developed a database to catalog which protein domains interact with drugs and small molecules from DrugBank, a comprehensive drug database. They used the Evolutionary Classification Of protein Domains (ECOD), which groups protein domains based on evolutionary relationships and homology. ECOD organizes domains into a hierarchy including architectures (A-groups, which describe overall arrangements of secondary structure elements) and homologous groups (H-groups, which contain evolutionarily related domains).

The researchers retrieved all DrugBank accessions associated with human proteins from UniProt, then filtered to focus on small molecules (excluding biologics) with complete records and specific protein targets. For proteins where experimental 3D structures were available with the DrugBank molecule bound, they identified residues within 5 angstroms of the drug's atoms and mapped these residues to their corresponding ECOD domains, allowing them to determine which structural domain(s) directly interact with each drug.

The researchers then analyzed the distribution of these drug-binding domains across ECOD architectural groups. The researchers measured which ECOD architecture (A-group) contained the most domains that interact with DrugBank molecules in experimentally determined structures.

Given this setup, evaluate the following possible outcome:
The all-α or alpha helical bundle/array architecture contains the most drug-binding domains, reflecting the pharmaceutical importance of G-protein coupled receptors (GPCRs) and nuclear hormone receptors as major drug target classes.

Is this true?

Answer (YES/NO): NO